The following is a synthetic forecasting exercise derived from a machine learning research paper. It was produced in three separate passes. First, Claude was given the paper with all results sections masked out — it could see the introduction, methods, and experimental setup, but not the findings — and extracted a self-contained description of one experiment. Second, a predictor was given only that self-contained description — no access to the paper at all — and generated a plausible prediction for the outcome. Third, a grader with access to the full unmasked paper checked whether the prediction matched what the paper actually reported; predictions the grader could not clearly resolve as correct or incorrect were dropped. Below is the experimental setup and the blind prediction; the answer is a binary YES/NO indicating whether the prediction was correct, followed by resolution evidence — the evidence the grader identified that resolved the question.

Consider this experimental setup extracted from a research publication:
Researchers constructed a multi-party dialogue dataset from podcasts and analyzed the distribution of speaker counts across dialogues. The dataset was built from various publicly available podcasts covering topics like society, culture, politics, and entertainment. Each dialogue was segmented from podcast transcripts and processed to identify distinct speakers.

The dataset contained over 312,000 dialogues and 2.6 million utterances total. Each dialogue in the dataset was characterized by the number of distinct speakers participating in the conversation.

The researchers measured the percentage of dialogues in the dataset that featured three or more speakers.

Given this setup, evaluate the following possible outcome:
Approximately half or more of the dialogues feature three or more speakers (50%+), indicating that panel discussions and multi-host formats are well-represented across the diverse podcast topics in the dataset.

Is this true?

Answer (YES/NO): YES